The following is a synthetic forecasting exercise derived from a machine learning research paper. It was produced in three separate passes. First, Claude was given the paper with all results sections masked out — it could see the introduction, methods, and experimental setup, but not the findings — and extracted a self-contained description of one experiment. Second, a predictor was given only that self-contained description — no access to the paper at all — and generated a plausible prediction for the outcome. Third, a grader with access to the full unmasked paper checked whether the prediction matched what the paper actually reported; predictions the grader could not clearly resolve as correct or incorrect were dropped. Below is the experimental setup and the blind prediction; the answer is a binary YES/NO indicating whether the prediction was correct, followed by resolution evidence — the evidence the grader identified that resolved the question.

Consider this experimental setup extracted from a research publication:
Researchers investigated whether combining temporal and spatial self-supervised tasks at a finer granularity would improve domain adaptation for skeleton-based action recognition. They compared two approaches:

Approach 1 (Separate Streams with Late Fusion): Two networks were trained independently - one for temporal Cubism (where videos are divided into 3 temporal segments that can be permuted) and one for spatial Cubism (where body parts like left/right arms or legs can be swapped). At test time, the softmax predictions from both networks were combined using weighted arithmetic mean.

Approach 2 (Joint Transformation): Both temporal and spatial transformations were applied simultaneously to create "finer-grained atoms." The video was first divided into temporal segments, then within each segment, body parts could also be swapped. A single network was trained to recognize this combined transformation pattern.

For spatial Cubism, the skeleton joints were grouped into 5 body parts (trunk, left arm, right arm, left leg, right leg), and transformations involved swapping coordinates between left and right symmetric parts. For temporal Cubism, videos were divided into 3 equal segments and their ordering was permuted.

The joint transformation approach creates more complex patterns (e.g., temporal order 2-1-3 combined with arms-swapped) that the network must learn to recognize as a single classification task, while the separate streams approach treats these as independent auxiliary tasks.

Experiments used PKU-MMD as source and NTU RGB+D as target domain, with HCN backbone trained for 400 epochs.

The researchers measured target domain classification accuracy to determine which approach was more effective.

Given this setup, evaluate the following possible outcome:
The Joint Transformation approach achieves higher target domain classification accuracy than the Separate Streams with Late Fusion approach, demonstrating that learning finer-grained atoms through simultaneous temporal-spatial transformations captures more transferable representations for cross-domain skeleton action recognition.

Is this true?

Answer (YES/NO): NO